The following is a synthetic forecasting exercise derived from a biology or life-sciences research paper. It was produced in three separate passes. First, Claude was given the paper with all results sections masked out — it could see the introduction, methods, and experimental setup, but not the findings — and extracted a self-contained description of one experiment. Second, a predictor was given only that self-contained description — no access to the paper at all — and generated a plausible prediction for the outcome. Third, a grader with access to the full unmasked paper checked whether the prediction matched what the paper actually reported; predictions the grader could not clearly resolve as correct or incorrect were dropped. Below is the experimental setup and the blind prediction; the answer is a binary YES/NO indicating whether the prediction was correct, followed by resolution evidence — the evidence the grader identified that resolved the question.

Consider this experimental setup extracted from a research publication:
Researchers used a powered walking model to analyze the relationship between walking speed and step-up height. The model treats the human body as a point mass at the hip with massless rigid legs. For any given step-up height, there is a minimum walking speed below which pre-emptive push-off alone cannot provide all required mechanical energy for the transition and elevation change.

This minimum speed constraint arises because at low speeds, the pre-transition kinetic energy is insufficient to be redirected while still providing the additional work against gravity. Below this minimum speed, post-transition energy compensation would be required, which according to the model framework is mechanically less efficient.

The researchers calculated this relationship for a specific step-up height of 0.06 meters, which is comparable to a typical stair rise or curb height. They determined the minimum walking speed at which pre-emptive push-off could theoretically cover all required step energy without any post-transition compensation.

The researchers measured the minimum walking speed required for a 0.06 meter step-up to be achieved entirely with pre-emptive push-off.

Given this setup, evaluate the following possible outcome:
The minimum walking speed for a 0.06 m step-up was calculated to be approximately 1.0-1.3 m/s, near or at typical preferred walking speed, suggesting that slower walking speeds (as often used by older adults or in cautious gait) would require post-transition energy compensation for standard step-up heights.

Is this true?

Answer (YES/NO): YES